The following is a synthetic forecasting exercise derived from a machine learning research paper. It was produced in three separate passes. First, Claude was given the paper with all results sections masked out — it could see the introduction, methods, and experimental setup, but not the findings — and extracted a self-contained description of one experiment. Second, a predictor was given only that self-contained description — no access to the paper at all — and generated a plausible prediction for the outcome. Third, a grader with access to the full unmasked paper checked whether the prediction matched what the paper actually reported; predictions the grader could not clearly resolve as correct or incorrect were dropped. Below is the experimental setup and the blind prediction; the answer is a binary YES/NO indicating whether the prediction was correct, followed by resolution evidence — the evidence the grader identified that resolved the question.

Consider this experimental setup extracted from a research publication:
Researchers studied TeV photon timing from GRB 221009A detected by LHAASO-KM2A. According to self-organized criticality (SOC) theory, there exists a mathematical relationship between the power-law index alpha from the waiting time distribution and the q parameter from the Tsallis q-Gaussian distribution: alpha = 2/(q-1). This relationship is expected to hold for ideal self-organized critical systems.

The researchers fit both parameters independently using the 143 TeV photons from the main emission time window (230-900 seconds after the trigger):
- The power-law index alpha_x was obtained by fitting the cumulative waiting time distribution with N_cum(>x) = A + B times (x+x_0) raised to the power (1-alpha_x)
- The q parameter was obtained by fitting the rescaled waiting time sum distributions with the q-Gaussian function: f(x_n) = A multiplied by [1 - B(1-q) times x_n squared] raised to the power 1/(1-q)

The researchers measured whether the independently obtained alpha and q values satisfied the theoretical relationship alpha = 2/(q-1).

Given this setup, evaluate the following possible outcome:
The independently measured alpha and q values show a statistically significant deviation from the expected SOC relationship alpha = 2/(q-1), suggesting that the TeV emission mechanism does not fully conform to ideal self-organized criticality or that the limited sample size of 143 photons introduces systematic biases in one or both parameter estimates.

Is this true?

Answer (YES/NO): YES